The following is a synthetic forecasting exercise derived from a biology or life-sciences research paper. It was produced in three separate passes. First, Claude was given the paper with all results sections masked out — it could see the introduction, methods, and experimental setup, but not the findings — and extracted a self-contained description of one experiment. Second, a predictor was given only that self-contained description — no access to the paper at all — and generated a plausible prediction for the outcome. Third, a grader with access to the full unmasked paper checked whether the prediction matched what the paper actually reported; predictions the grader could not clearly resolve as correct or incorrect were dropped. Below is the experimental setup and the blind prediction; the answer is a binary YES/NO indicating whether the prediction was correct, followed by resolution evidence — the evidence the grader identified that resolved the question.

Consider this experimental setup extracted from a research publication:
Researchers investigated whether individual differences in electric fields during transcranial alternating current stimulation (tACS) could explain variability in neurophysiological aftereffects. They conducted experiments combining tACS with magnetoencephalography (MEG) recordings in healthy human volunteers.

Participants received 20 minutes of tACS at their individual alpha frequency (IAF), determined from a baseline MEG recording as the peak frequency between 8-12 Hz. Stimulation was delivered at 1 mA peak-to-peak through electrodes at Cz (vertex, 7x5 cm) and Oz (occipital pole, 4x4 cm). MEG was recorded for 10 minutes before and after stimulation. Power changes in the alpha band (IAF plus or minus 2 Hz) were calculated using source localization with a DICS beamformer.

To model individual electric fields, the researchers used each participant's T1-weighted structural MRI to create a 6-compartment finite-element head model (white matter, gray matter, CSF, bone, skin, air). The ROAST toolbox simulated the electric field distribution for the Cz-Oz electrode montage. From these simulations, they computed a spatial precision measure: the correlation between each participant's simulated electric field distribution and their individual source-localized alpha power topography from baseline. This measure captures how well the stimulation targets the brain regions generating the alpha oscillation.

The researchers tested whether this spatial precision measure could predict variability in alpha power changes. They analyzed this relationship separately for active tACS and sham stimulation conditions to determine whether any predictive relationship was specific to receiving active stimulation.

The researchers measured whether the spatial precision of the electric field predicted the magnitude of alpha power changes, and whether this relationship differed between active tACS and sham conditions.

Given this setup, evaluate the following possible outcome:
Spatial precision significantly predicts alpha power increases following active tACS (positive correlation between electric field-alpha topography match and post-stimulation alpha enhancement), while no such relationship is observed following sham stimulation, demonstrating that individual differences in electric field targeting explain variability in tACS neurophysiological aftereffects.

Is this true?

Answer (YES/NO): YES